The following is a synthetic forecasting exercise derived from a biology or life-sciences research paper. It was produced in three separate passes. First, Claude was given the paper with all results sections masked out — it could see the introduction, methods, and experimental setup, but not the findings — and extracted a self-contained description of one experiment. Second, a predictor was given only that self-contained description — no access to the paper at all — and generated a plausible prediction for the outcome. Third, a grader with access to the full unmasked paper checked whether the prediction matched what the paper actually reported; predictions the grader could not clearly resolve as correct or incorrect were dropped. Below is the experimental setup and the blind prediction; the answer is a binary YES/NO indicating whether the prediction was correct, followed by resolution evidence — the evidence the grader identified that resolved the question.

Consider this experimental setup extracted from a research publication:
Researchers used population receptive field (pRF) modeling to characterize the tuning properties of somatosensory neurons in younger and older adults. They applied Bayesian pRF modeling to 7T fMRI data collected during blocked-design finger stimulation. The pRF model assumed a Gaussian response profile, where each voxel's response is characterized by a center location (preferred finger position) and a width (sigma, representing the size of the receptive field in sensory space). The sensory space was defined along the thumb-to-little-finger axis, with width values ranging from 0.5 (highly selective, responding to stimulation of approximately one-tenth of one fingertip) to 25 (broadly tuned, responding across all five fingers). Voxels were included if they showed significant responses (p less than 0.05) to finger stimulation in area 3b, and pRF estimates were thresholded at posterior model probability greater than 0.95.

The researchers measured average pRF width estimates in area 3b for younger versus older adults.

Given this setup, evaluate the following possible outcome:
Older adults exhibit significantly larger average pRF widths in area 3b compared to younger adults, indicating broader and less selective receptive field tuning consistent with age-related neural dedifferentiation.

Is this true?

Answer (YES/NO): YES